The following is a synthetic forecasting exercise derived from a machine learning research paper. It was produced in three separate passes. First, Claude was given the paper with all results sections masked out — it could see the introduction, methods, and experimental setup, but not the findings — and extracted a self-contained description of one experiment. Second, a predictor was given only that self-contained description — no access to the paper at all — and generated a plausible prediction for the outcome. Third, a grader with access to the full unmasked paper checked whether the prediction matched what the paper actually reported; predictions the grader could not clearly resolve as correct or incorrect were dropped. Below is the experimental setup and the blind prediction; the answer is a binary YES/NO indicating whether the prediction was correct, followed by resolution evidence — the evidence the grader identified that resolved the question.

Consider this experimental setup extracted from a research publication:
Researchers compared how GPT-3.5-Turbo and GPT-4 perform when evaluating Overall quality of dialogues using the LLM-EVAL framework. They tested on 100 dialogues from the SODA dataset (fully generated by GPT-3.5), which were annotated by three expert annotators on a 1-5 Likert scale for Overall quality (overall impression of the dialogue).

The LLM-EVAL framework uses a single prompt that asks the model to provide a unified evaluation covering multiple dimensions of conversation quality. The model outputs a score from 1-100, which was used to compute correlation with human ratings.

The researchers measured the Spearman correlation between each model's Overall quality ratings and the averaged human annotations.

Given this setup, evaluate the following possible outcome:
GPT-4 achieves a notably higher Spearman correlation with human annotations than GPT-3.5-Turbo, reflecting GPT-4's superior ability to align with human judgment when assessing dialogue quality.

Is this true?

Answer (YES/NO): YES